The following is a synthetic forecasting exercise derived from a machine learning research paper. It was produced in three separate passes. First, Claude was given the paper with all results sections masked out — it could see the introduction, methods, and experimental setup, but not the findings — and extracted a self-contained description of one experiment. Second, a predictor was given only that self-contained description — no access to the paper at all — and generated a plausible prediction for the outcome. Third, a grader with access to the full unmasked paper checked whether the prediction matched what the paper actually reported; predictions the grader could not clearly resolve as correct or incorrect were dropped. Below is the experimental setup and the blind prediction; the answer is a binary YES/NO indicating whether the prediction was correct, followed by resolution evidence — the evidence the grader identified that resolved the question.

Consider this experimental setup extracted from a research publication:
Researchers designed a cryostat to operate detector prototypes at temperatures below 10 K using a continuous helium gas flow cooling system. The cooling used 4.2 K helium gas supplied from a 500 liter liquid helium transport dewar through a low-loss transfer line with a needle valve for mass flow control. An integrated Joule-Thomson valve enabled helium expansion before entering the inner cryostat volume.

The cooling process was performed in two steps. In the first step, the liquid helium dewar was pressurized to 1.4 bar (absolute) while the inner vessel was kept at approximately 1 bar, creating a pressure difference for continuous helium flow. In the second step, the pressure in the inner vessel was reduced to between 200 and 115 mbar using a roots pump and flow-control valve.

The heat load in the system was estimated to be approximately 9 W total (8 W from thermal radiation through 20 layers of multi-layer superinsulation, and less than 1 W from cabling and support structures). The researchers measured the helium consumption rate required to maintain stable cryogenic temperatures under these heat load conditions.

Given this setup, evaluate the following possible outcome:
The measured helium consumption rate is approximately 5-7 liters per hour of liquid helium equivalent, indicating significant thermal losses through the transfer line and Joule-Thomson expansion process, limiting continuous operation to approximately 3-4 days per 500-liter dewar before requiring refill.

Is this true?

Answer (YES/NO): NO